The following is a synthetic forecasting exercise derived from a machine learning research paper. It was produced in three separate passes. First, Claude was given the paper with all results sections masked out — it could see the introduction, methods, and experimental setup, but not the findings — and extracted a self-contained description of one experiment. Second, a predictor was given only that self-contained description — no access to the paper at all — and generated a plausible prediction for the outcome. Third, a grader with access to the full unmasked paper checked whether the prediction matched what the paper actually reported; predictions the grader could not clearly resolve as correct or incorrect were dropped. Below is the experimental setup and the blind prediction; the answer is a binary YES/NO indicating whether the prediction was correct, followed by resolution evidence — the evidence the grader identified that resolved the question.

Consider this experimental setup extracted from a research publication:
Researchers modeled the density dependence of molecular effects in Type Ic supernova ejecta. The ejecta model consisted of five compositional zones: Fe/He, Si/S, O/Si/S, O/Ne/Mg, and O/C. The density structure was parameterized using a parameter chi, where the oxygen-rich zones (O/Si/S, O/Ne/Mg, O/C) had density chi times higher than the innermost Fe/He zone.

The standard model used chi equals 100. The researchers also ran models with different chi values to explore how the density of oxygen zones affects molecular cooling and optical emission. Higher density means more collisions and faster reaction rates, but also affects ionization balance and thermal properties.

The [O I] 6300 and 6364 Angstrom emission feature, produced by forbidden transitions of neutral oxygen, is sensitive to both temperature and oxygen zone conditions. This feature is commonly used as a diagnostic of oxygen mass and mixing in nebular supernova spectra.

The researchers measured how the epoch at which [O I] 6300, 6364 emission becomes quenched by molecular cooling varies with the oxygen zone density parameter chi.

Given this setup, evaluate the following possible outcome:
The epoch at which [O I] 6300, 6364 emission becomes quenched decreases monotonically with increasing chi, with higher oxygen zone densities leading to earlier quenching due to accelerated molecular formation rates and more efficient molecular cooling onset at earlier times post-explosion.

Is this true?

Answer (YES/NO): YES